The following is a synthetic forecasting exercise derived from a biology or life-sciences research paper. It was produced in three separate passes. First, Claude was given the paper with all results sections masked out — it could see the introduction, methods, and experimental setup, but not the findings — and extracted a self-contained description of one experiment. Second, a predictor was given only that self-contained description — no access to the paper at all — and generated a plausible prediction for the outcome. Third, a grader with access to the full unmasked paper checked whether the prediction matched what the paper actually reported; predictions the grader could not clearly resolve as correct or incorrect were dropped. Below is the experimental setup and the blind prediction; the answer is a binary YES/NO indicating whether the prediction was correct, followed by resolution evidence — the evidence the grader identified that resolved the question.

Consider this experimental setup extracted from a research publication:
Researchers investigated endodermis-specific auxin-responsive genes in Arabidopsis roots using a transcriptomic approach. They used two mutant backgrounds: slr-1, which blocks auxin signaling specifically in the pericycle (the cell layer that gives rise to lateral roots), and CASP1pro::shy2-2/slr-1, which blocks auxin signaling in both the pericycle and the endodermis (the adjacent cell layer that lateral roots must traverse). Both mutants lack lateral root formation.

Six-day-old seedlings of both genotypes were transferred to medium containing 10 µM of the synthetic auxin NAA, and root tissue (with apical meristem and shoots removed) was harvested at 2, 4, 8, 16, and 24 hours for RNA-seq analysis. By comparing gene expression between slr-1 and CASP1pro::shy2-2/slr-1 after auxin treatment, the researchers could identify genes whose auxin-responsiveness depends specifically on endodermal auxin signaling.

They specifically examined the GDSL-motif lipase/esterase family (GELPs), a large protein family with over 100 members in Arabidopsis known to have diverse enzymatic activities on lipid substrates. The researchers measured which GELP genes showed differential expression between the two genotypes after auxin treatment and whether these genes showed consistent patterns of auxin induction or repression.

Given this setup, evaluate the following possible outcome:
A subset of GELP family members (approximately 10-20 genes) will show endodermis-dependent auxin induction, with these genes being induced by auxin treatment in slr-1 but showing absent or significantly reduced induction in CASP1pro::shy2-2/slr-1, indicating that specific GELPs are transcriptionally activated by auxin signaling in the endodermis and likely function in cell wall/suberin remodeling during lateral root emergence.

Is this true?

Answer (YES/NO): NO